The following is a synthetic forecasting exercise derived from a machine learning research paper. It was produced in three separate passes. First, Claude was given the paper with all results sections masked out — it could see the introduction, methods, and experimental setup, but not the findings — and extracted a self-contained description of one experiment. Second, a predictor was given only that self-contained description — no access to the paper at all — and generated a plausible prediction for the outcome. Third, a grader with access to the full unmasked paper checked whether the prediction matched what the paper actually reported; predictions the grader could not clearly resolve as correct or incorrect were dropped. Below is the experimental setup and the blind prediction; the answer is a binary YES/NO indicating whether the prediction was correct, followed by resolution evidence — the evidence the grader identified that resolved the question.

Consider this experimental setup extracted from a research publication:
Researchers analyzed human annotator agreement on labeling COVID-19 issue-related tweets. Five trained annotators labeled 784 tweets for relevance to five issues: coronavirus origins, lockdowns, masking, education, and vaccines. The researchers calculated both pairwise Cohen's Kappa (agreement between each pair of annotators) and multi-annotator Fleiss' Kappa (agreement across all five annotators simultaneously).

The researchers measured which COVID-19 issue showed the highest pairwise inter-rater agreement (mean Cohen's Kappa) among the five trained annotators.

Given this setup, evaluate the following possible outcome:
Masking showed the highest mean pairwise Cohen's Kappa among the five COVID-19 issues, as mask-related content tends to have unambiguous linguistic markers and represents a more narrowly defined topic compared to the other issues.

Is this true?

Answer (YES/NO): YES